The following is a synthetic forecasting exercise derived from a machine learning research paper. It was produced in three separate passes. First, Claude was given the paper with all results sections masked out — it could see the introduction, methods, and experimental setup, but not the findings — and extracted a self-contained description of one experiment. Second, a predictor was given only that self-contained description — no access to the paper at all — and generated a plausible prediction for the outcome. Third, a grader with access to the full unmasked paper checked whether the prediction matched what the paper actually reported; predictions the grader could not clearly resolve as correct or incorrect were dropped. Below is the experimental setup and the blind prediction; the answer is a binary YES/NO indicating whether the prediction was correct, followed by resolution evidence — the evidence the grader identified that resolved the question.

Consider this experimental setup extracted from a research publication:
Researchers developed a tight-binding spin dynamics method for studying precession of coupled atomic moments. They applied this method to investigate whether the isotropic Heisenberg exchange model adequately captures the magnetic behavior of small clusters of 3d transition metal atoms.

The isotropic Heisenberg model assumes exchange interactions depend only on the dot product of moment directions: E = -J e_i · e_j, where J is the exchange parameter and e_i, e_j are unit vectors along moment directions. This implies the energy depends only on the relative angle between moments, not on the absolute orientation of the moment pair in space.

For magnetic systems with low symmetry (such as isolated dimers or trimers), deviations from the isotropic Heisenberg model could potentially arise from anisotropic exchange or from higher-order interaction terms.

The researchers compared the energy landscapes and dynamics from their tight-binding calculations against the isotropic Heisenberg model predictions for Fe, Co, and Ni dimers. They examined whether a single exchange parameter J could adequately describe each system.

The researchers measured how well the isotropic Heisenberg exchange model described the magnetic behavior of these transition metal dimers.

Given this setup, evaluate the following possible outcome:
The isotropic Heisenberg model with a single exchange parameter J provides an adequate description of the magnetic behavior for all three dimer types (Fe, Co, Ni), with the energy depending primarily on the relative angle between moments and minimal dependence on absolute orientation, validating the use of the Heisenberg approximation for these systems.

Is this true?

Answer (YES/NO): NO